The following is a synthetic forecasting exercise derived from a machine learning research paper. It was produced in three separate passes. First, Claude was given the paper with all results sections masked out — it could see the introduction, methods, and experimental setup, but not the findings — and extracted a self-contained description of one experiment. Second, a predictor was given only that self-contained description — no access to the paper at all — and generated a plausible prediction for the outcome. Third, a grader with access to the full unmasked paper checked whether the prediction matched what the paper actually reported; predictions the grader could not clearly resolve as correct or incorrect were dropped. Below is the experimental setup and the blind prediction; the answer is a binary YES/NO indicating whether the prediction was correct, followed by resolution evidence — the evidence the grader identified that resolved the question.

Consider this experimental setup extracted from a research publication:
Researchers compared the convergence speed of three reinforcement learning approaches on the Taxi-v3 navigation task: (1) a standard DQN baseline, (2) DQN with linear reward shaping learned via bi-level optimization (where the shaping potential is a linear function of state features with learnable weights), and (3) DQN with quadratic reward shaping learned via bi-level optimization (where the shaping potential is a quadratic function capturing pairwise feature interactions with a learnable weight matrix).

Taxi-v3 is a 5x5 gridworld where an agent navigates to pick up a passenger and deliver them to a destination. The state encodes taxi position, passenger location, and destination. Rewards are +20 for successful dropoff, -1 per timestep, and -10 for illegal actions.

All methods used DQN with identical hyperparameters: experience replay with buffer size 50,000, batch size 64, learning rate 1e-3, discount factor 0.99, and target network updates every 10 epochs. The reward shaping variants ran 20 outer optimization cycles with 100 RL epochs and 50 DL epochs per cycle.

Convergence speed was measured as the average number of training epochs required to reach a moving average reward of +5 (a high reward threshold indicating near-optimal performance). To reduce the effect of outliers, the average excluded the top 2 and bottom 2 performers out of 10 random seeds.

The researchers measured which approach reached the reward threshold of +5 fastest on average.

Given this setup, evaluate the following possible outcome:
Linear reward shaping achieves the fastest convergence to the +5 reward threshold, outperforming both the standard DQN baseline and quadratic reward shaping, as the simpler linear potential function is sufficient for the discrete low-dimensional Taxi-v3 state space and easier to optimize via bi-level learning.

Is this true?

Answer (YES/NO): NO